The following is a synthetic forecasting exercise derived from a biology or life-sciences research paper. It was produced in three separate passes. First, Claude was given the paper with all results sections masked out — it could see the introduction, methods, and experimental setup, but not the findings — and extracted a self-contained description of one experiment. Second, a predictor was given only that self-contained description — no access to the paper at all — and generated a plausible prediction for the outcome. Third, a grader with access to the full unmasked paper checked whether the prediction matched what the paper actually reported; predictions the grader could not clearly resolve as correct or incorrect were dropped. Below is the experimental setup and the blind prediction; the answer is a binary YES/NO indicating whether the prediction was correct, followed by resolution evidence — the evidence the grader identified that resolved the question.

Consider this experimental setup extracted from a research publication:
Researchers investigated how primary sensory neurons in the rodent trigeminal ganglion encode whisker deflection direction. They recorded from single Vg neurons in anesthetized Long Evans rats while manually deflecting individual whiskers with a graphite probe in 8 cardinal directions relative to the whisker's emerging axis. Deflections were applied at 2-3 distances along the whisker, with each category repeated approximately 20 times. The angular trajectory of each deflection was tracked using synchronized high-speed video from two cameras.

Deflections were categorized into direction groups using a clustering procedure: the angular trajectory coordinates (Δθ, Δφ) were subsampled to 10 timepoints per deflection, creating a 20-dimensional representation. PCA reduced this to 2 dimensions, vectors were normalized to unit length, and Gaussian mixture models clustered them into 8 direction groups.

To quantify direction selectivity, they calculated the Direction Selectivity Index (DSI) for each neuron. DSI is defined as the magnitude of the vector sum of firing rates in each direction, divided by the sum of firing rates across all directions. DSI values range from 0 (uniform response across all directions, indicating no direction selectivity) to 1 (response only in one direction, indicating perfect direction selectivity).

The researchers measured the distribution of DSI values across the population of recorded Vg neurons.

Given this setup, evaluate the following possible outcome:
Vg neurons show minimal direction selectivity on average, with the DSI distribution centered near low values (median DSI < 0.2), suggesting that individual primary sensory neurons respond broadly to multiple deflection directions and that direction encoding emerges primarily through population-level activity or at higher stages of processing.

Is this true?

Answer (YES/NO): NO